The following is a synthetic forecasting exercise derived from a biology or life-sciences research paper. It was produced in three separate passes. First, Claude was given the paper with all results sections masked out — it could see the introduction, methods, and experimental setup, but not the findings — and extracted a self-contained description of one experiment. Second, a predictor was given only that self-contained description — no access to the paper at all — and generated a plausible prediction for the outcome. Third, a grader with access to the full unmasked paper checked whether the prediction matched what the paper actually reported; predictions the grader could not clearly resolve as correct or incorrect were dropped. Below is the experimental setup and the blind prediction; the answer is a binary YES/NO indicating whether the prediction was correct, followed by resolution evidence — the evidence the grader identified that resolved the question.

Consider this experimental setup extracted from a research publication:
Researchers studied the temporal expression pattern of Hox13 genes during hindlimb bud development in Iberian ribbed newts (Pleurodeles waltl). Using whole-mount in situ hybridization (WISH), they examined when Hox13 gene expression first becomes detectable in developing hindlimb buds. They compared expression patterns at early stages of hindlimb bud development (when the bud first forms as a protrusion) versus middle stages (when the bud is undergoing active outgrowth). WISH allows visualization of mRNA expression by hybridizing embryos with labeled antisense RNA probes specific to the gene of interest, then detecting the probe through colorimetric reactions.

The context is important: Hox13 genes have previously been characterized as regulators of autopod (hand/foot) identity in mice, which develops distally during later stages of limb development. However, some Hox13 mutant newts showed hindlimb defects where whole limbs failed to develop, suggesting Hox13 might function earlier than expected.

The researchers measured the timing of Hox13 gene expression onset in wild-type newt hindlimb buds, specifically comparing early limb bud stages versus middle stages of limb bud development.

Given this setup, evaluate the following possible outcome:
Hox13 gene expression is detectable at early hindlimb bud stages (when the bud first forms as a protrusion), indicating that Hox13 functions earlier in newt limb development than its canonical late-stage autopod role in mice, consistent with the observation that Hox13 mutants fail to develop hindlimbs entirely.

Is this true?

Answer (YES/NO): NO